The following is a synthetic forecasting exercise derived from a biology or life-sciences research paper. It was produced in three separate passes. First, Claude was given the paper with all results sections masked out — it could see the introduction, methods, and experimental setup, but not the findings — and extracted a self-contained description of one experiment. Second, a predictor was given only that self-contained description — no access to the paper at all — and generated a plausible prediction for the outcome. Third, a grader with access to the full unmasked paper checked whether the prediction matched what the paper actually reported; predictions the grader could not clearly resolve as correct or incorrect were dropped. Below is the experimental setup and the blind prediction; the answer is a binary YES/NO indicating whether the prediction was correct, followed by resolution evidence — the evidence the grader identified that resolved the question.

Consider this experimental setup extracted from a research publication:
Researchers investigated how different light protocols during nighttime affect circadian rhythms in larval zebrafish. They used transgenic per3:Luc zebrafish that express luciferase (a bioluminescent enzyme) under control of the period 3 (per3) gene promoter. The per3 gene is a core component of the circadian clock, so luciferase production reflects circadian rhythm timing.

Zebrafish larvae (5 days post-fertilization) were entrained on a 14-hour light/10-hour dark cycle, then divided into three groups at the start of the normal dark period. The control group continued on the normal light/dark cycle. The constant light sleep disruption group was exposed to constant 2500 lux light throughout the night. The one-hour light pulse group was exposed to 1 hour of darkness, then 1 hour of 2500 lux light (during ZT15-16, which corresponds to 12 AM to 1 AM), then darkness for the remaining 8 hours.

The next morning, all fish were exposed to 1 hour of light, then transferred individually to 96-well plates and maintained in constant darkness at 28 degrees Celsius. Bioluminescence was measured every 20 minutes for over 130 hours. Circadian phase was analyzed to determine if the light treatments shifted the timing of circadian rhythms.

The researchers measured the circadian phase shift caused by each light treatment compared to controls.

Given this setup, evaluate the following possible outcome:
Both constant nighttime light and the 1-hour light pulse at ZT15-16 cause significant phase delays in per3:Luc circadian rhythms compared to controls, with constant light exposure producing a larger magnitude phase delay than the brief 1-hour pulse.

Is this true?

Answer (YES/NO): NO